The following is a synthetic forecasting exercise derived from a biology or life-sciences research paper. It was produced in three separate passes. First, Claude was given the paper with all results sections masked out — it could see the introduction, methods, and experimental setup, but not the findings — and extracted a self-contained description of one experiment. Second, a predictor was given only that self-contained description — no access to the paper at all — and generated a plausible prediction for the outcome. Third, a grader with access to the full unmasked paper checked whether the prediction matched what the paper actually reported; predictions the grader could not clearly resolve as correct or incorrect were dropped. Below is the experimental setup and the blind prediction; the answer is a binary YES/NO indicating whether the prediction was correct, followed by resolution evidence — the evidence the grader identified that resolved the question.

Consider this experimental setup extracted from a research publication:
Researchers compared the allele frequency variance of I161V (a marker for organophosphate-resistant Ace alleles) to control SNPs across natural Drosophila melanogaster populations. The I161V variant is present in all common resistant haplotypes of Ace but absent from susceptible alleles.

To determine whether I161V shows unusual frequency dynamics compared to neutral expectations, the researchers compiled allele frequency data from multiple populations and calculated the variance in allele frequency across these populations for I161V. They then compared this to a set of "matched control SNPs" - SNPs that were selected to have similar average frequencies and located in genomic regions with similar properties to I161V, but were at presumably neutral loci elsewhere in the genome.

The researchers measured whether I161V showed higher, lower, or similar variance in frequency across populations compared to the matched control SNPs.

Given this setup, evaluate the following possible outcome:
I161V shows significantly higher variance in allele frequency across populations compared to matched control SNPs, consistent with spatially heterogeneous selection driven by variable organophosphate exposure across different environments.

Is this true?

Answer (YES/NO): YES